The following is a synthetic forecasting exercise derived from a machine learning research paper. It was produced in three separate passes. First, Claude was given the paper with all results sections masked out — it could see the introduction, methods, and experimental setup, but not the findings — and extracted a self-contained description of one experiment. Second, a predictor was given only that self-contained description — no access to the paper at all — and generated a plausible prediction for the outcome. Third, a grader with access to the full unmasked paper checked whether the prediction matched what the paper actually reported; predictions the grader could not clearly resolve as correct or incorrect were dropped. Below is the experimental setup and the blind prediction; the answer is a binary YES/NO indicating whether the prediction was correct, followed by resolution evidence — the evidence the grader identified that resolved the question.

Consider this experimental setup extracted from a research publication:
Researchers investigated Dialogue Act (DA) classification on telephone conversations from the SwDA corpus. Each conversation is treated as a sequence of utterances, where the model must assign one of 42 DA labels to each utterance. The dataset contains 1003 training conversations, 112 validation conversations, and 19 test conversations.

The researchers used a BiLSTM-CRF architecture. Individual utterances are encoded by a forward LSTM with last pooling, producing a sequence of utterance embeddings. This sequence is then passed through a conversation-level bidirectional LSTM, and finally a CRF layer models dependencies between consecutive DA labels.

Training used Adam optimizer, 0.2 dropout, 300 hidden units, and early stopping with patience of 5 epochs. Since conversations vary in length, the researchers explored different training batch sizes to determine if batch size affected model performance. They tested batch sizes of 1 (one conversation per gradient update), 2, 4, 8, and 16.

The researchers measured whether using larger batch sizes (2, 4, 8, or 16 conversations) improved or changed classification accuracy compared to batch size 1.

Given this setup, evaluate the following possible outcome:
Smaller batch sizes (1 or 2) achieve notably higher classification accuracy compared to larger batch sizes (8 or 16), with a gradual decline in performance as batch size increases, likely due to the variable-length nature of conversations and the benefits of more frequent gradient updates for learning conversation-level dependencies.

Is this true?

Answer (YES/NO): NO